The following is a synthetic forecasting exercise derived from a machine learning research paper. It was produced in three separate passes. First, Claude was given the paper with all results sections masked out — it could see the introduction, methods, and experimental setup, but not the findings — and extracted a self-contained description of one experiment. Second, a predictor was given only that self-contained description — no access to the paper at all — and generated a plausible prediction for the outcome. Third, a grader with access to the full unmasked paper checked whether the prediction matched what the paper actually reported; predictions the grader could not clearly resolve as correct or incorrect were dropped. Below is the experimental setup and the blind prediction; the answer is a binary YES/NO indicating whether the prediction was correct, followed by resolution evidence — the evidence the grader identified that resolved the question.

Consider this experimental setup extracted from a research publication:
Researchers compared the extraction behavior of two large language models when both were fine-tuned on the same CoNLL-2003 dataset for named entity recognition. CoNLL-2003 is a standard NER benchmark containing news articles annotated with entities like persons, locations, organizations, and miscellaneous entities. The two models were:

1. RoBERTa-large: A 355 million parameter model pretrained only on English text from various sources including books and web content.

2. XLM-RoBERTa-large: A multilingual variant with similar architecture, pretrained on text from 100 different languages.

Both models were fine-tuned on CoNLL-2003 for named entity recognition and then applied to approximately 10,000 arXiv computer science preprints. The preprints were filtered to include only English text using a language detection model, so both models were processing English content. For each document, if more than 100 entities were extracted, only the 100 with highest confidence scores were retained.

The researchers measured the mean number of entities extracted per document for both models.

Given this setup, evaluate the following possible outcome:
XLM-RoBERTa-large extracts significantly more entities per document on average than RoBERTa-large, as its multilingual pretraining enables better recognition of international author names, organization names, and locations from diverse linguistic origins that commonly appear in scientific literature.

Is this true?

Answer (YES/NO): NO